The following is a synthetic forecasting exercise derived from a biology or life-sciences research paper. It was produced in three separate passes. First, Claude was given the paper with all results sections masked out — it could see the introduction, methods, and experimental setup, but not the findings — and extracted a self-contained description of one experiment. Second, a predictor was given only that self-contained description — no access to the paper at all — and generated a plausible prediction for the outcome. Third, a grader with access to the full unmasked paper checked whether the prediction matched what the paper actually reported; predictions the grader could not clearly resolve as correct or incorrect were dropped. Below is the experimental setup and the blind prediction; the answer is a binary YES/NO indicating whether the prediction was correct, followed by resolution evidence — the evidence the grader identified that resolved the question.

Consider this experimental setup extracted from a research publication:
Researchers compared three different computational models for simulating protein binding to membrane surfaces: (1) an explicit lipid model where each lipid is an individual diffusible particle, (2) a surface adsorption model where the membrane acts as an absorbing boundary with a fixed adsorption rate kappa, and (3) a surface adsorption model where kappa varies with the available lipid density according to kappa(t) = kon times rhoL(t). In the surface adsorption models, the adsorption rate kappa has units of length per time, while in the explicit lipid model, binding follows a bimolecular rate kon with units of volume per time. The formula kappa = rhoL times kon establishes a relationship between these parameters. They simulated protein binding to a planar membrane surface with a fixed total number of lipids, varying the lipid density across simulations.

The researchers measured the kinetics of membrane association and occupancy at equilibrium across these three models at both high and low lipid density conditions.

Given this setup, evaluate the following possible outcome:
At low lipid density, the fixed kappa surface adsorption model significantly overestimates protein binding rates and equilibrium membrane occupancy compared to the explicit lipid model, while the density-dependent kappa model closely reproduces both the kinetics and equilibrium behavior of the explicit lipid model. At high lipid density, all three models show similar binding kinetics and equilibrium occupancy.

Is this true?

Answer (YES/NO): NO